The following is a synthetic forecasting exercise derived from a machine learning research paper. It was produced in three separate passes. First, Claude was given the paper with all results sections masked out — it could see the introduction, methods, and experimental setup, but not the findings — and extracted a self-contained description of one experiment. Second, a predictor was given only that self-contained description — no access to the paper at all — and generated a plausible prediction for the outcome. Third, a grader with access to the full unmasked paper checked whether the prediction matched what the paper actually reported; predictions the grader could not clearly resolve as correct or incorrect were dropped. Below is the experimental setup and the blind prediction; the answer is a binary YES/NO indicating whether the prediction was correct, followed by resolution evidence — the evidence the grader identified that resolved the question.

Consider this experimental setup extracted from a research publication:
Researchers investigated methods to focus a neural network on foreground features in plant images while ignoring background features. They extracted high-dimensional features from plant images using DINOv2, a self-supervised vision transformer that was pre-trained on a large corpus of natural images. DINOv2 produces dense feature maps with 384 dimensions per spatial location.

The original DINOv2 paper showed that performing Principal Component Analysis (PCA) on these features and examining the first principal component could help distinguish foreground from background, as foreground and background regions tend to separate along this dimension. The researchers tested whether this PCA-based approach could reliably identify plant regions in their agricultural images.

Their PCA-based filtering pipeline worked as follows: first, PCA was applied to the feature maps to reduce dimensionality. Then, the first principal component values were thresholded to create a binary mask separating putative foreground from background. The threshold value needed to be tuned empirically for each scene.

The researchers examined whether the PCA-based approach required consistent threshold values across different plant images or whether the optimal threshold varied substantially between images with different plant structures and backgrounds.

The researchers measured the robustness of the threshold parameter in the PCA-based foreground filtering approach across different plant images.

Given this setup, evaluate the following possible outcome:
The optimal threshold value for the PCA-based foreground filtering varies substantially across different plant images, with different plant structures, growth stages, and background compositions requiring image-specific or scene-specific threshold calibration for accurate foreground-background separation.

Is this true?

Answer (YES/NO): YES